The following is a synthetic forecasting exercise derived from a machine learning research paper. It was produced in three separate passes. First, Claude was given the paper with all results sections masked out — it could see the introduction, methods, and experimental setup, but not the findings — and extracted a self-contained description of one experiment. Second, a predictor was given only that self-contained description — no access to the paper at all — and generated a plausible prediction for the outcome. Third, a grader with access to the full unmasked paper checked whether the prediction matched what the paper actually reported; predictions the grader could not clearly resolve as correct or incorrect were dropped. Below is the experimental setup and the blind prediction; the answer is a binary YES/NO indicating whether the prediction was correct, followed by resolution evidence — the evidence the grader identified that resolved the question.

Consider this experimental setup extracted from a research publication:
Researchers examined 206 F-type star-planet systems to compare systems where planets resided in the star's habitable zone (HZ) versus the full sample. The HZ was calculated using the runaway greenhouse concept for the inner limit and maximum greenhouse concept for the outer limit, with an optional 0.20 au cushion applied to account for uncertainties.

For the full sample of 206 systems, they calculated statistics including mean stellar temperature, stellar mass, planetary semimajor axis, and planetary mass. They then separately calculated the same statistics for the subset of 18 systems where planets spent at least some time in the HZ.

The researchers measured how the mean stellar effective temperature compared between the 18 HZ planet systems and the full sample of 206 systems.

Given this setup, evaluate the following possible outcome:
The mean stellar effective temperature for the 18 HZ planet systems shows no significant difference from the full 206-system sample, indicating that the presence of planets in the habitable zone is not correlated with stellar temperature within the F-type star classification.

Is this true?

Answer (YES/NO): NO